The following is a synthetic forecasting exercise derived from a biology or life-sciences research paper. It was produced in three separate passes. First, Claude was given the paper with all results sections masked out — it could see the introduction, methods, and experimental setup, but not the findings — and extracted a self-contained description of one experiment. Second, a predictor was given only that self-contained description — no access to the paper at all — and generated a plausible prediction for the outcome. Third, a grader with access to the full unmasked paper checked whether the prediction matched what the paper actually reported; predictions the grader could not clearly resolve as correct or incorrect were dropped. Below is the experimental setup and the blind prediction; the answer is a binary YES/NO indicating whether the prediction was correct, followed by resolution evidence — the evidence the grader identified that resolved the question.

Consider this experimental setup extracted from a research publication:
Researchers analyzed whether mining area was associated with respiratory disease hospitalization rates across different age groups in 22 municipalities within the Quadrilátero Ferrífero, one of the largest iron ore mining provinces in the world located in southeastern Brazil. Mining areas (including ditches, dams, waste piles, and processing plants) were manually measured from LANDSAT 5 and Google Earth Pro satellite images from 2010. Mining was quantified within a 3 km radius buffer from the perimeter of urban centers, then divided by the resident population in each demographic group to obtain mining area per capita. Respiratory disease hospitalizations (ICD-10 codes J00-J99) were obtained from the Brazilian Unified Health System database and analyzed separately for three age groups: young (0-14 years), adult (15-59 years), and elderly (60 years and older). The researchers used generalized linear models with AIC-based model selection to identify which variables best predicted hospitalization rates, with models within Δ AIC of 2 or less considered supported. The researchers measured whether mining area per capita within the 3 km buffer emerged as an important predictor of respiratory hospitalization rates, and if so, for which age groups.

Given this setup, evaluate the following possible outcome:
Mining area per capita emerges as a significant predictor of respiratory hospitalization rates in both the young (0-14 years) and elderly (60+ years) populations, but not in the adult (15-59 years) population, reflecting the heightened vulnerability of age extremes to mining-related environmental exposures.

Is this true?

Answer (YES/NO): YES